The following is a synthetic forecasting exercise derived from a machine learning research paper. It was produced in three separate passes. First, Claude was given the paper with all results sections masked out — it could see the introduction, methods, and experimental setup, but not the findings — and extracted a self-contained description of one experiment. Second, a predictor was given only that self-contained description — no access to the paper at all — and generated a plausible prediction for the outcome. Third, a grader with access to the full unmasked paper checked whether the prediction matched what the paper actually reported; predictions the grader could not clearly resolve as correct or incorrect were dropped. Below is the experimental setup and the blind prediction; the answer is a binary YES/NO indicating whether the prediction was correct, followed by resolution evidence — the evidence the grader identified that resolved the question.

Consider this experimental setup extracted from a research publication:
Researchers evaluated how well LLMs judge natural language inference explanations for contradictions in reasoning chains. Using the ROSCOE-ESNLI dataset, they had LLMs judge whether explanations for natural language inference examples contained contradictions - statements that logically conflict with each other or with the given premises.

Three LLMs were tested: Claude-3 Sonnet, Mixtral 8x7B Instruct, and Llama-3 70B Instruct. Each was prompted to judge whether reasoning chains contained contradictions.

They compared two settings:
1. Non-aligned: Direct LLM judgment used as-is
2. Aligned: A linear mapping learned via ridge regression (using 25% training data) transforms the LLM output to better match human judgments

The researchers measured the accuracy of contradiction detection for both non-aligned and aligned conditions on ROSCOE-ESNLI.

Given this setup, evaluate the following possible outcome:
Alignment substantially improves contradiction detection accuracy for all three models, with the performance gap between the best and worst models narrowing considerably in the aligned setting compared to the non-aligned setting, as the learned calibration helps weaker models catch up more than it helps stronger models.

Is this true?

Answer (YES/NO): NO